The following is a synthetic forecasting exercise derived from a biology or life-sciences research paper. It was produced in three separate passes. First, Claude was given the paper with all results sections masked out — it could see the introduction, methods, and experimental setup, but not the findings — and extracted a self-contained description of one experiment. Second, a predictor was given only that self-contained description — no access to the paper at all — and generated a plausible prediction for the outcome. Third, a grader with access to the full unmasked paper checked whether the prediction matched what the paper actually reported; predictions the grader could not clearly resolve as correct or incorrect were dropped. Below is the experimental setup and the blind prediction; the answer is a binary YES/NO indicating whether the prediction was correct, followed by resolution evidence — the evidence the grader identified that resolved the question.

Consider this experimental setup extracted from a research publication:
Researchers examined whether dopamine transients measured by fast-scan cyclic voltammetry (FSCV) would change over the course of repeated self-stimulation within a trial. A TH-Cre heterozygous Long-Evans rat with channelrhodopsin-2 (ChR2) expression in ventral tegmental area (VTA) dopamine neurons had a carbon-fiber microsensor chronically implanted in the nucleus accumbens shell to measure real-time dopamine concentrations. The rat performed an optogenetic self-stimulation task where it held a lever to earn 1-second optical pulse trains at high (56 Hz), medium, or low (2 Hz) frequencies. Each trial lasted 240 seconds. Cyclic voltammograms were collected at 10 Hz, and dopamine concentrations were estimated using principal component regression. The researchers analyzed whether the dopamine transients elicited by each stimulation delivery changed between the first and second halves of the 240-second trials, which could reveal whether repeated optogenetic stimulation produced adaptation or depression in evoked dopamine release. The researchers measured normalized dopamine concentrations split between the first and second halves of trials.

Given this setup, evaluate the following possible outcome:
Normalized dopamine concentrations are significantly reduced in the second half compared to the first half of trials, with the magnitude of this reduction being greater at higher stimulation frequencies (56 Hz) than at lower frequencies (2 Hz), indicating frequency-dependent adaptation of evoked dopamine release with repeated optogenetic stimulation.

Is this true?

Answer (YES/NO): NO